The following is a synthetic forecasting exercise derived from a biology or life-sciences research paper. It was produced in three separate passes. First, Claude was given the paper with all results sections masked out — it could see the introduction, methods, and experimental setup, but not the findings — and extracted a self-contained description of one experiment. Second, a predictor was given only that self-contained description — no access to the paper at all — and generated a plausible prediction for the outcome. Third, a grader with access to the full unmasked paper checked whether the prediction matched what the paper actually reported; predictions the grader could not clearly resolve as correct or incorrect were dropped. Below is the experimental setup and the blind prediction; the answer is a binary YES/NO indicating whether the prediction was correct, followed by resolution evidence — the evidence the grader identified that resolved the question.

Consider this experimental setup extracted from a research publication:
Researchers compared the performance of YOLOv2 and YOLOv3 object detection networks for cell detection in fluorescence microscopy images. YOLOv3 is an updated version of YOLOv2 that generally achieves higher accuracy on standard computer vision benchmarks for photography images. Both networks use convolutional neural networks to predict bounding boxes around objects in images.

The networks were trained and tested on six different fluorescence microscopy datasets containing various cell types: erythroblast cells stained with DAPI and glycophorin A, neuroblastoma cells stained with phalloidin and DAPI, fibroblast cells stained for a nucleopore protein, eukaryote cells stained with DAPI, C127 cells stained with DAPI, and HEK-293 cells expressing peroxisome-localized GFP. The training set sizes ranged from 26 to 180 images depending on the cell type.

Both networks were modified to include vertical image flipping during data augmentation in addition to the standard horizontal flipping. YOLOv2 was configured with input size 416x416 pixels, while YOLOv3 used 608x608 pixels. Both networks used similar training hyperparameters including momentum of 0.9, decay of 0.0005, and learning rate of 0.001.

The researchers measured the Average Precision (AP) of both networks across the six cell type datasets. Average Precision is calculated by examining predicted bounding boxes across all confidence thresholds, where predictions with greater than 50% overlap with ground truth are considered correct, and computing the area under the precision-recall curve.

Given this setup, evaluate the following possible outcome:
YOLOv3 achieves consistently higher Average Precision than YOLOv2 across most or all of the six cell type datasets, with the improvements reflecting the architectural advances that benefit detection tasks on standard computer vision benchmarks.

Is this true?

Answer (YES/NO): NO